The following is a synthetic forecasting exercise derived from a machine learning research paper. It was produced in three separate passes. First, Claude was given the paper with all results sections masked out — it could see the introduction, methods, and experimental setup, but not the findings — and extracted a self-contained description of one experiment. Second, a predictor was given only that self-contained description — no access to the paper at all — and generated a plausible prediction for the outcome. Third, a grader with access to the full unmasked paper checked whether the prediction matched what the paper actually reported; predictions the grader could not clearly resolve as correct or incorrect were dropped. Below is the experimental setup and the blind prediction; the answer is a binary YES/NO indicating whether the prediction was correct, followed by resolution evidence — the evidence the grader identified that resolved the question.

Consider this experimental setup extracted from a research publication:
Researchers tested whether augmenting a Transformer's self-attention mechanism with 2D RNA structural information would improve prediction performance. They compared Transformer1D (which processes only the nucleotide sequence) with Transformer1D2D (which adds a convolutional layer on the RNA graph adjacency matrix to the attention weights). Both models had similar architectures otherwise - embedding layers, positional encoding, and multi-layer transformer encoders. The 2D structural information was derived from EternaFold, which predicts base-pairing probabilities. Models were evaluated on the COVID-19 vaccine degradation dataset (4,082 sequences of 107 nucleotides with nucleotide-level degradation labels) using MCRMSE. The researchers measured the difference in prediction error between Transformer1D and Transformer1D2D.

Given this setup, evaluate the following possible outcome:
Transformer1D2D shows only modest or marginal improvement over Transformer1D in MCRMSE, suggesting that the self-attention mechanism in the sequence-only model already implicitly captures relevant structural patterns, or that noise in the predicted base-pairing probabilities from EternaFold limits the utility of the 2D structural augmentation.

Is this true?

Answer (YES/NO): NO